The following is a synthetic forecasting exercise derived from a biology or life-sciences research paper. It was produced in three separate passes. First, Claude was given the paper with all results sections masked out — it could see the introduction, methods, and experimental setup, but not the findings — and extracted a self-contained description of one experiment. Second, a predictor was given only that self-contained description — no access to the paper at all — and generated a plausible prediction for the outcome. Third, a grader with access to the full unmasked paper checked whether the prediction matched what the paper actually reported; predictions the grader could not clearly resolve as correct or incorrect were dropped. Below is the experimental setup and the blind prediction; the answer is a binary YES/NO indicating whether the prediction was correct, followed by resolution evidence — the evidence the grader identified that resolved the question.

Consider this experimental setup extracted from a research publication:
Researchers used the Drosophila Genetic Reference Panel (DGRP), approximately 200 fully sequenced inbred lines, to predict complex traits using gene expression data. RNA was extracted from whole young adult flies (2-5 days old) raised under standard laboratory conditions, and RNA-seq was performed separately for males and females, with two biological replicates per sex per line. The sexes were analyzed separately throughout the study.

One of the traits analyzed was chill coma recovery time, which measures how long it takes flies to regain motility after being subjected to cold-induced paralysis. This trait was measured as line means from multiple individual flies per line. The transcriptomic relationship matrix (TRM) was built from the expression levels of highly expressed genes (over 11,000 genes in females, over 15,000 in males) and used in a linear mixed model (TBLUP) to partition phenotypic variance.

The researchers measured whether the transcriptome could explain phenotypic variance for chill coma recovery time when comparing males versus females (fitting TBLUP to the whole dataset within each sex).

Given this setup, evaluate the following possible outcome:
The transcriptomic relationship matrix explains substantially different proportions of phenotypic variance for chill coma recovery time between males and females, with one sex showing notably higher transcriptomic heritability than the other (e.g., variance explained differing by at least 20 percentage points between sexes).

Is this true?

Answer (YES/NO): NO